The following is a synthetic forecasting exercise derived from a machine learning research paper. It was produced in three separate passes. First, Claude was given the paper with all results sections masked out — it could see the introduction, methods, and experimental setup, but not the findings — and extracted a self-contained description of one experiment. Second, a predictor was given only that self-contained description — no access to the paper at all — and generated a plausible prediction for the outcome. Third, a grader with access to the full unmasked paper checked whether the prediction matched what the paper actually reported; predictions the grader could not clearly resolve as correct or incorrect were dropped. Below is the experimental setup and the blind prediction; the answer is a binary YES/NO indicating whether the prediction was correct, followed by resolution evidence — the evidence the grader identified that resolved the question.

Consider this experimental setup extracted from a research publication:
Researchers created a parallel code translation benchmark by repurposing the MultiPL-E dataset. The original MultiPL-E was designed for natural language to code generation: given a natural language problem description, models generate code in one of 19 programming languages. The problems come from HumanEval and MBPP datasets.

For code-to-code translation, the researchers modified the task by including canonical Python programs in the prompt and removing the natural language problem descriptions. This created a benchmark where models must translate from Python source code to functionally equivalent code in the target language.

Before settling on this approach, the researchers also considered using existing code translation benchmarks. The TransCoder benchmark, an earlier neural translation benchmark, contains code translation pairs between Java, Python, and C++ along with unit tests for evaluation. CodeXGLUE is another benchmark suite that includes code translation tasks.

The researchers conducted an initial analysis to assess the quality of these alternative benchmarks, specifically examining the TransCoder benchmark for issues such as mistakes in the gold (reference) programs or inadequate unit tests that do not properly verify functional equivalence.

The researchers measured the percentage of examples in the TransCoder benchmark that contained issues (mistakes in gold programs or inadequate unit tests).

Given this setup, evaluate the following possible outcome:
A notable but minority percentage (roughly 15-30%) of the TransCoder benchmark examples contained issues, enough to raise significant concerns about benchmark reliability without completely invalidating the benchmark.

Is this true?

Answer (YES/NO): NO